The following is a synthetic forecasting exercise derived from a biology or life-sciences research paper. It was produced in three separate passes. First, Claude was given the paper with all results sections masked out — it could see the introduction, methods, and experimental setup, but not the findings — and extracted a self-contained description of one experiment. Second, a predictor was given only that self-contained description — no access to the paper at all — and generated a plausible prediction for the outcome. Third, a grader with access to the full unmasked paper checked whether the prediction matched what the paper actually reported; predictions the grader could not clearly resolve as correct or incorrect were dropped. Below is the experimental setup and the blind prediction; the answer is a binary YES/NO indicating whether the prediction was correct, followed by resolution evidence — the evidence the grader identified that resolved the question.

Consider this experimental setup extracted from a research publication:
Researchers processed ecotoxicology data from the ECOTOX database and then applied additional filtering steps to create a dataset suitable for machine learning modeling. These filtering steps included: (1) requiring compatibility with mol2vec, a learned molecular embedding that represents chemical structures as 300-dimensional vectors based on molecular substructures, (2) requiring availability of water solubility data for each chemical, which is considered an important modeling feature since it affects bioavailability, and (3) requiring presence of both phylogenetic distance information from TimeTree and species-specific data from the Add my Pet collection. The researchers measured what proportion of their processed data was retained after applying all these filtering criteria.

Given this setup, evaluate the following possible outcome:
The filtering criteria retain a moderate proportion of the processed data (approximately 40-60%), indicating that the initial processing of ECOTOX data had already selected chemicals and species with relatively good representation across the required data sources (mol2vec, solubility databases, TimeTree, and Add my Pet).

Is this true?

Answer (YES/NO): YES